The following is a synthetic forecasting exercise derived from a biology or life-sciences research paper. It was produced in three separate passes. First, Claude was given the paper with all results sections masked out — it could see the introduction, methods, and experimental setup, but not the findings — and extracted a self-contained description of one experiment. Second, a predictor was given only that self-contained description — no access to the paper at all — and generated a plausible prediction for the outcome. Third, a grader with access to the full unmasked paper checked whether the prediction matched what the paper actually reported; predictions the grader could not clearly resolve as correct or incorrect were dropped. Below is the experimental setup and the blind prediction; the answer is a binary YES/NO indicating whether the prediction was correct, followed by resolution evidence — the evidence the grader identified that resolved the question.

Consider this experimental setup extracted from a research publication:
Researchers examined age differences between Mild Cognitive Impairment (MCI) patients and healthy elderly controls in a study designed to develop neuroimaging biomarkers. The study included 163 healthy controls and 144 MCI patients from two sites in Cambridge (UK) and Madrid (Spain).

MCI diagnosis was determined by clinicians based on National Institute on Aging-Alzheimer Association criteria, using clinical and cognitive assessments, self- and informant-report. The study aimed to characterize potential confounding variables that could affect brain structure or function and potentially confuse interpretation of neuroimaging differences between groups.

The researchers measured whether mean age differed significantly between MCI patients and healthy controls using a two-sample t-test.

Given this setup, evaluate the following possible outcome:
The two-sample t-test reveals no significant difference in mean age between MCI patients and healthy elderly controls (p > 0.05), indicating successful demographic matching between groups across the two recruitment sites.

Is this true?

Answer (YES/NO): NO